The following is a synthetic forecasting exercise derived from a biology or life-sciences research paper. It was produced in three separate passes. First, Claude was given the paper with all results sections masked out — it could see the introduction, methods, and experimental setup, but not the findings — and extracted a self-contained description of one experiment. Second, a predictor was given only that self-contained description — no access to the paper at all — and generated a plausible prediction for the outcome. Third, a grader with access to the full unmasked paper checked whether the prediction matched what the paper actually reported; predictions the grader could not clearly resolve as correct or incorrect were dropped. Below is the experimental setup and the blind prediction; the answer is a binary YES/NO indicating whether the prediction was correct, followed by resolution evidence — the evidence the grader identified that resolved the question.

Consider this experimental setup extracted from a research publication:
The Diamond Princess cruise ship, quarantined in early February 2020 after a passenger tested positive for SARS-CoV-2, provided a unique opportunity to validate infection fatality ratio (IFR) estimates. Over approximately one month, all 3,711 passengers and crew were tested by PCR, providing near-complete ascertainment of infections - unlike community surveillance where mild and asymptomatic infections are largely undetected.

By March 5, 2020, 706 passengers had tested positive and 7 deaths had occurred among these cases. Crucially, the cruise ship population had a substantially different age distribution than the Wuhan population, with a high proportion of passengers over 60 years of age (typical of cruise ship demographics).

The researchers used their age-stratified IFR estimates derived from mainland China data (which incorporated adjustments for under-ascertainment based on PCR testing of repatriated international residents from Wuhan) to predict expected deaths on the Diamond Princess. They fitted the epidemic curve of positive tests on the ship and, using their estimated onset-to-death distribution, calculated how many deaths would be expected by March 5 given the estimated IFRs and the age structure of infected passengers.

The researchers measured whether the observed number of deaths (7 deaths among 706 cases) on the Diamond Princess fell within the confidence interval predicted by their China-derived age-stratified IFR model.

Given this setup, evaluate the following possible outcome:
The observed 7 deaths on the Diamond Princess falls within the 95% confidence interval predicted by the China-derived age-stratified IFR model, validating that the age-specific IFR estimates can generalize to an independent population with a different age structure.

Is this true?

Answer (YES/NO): YES